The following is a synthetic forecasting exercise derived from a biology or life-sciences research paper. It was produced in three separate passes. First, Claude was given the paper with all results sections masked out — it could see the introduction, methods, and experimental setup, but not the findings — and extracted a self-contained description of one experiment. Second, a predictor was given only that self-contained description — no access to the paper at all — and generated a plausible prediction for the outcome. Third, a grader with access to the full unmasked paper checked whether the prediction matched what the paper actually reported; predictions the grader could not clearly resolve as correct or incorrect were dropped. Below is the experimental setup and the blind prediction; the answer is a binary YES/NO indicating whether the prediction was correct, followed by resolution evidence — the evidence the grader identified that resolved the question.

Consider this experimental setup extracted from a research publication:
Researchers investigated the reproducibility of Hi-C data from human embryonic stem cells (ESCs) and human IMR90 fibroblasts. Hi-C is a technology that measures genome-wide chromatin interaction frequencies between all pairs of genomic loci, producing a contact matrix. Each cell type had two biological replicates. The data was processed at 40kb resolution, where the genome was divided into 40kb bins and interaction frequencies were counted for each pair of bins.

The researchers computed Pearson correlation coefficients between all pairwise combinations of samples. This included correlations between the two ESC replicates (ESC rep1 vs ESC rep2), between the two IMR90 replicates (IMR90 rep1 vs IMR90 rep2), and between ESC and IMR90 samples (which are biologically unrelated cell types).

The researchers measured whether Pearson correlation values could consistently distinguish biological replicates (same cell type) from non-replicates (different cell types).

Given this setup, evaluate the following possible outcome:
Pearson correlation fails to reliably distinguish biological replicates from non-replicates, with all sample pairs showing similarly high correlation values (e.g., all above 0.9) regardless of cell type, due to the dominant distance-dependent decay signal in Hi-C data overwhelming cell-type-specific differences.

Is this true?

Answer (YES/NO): YES